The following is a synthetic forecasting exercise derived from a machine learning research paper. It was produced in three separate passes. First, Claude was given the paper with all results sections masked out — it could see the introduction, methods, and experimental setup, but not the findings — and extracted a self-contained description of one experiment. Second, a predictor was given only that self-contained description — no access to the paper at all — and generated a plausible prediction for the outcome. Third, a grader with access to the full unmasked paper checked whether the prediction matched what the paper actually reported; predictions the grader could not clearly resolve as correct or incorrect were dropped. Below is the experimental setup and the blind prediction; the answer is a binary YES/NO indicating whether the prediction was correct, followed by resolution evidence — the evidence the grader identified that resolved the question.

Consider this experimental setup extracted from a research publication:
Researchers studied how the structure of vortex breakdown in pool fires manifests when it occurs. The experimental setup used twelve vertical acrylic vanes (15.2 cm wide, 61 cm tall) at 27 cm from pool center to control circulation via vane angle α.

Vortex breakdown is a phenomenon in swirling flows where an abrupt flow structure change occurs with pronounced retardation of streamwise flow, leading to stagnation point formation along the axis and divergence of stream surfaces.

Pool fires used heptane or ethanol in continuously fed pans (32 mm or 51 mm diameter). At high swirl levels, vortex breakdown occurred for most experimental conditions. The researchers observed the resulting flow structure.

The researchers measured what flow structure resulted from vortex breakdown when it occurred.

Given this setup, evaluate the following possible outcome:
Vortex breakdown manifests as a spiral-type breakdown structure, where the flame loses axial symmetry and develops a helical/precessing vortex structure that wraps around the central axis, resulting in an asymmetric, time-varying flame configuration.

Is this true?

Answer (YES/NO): NO